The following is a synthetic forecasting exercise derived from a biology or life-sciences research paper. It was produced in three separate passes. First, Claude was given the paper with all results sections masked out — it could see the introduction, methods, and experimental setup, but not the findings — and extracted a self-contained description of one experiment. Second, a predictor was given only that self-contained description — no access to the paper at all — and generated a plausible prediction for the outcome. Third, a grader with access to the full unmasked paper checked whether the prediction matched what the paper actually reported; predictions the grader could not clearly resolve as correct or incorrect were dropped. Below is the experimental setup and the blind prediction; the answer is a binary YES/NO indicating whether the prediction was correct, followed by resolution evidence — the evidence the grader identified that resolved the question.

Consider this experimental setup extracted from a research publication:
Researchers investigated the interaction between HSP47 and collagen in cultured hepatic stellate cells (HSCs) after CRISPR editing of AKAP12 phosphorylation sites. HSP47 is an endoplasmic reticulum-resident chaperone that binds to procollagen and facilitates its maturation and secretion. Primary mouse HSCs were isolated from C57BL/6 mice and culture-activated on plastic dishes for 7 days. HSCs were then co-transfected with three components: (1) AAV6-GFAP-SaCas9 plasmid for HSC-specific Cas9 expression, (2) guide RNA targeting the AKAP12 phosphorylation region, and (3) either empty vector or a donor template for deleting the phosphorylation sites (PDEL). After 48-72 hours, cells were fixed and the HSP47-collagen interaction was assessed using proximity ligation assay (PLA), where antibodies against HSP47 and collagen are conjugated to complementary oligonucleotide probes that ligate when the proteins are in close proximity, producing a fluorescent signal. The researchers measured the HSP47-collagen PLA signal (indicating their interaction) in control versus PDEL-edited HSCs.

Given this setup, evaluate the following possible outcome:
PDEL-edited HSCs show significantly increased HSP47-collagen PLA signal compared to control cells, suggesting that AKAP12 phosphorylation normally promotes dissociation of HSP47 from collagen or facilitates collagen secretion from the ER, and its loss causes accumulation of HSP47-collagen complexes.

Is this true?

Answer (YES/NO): NO